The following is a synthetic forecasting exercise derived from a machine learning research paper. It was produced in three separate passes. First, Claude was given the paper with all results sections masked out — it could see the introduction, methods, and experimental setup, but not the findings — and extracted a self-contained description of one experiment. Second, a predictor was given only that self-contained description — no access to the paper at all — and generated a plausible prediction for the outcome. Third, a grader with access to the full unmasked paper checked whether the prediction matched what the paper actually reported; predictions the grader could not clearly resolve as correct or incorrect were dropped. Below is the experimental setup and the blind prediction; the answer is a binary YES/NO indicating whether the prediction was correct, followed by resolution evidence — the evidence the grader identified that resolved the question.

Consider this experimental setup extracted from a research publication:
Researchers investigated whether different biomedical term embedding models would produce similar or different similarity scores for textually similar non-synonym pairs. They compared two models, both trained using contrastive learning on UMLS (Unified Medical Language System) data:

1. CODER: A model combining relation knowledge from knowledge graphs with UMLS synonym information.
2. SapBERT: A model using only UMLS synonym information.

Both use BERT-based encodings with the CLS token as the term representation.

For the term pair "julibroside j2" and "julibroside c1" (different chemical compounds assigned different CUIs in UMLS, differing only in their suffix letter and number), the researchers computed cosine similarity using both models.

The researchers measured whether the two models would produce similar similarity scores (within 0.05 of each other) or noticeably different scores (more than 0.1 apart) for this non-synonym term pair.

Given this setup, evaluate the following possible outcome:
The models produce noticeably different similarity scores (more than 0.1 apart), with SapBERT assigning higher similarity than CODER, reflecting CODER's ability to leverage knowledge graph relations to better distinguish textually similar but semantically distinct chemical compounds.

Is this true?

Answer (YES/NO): NO